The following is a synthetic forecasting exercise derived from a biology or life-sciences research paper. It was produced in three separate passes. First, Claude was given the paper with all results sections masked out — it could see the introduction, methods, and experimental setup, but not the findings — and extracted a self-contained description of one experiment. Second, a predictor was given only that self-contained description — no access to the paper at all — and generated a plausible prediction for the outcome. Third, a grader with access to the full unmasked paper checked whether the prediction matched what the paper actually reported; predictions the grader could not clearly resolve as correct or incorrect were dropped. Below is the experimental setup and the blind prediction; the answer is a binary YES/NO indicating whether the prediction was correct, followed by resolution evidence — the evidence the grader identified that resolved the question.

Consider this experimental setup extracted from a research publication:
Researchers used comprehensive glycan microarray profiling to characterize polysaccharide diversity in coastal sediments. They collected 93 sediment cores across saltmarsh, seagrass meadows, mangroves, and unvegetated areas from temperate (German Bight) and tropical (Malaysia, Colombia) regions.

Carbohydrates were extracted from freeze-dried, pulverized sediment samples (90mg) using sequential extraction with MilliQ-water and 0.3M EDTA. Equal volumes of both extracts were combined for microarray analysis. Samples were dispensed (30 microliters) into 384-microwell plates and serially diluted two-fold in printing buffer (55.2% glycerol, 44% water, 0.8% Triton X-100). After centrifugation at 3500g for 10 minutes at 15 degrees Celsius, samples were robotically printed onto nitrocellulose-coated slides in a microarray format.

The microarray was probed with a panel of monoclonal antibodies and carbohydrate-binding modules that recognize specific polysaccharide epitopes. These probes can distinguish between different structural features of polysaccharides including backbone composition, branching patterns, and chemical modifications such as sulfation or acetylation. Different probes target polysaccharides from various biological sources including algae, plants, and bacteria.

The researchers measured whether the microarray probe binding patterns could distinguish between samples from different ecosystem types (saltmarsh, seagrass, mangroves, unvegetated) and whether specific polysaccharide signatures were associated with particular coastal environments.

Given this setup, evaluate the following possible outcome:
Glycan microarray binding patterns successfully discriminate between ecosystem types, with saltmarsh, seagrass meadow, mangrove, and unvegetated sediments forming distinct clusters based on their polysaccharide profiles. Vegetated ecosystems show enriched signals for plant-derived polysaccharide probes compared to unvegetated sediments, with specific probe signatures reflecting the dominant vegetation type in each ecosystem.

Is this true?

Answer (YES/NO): NO